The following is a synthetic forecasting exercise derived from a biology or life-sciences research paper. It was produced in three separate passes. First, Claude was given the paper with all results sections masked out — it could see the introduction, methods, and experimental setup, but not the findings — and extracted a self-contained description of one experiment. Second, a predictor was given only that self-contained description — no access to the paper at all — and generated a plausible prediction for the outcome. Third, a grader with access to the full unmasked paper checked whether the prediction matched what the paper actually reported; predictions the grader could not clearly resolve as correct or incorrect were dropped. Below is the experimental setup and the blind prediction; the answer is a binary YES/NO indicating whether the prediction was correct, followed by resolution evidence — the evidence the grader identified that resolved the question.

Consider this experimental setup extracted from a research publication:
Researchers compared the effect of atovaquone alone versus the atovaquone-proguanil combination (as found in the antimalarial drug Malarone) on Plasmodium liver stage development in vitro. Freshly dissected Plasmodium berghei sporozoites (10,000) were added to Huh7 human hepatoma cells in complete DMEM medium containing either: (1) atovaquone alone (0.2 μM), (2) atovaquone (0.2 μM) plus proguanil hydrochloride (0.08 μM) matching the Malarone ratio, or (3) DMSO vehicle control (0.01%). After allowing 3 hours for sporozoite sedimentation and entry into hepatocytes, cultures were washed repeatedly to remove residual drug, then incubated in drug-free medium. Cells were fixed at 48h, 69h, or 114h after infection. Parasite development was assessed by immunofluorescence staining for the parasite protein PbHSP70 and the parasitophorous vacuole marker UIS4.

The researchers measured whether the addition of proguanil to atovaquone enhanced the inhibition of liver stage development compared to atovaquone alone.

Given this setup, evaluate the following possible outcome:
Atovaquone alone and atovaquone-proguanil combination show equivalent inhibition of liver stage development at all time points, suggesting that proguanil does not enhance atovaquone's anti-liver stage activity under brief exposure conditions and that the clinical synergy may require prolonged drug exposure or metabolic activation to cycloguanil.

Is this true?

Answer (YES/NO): YES